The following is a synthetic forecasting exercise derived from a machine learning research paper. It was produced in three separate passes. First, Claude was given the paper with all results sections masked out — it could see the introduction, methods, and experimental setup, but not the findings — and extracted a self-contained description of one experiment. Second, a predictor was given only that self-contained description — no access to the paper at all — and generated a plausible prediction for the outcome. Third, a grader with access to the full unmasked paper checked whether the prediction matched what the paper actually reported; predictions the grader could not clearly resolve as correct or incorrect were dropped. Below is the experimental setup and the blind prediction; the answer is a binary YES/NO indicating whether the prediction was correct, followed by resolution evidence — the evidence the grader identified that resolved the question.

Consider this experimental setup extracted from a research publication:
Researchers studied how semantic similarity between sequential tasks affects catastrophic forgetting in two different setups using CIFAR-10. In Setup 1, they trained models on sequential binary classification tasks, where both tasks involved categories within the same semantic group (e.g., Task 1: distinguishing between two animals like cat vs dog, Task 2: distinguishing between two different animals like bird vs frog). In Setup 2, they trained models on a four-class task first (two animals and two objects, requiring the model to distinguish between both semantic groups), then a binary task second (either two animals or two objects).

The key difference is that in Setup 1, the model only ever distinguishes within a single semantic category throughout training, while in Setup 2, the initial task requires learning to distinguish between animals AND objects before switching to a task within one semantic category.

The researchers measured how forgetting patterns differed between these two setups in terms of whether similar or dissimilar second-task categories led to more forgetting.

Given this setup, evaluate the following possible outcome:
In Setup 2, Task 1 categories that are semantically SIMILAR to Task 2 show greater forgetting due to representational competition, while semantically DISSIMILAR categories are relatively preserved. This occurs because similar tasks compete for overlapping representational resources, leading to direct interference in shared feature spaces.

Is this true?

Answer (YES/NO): YES